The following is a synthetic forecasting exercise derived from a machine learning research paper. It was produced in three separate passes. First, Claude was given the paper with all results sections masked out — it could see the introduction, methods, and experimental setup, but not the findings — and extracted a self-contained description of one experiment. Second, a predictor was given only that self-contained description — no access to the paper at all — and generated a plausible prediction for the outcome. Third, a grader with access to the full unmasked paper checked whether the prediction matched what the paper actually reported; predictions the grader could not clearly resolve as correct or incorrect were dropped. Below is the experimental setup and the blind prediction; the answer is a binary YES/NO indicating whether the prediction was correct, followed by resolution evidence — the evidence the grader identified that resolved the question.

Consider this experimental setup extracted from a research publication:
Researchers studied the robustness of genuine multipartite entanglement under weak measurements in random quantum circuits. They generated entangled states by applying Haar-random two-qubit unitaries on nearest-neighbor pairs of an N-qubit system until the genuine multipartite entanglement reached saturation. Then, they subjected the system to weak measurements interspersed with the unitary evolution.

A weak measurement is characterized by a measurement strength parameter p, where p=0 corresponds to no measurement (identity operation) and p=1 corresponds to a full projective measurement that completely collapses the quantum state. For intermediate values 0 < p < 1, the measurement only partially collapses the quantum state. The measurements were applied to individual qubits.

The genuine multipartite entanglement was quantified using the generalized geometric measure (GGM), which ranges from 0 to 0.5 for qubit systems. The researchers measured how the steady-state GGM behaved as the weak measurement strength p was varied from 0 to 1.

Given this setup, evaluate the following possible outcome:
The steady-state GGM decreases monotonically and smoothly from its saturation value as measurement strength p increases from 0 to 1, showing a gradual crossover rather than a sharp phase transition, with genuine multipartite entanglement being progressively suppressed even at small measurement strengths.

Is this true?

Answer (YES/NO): YES